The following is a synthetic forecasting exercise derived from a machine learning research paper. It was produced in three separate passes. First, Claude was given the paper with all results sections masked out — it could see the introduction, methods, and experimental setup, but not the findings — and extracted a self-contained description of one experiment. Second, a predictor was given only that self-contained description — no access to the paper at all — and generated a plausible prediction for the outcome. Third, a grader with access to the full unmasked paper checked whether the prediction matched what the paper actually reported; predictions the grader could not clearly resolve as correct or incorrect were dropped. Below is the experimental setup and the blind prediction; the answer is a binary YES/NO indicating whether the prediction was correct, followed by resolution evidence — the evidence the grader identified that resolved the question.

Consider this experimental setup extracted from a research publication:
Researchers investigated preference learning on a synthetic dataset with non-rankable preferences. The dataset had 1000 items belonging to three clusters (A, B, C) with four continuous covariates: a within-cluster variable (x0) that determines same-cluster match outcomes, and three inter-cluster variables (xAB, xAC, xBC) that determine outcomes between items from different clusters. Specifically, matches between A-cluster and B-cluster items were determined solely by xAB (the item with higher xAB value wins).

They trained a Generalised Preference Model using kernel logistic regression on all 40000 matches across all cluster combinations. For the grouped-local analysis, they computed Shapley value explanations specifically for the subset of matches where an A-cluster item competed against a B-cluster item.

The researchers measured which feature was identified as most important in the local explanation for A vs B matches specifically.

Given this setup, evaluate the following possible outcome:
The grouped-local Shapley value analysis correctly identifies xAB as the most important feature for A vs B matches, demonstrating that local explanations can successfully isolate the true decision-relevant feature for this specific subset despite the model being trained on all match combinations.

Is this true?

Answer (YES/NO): YES